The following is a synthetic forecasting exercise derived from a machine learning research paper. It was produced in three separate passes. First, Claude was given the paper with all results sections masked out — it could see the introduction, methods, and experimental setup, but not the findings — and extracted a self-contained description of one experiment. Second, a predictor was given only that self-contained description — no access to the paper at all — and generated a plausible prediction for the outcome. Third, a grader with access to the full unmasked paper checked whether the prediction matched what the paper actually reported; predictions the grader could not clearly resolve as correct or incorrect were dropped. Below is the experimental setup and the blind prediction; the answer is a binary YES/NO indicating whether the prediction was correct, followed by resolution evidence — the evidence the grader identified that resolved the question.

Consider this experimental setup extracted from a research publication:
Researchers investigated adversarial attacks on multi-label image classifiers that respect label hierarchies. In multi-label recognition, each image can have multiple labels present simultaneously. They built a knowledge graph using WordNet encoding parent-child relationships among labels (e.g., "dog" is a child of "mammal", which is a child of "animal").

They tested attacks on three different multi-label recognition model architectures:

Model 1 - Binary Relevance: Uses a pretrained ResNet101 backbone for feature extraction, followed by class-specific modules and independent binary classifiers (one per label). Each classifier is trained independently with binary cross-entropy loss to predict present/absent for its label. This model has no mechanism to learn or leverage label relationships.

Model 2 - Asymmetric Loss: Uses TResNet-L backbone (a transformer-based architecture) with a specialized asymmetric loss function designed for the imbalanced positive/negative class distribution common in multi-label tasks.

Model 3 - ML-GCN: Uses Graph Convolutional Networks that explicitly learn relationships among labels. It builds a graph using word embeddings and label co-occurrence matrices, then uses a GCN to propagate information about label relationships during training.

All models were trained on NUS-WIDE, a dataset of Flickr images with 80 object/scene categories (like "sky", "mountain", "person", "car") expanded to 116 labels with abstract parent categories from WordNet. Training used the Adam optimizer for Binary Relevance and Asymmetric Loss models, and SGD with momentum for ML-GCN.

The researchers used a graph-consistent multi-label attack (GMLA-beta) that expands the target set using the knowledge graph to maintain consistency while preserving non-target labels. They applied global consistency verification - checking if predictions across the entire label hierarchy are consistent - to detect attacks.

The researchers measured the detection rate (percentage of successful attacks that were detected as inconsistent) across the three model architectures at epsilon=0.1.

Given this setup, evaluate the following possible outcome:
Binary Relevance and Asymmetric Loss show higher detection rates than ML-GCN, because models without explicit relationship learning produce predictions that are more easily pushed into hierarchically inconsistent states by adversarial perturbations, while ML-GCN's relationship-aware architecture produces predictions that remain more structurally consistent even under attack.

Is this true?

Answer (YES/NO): NO